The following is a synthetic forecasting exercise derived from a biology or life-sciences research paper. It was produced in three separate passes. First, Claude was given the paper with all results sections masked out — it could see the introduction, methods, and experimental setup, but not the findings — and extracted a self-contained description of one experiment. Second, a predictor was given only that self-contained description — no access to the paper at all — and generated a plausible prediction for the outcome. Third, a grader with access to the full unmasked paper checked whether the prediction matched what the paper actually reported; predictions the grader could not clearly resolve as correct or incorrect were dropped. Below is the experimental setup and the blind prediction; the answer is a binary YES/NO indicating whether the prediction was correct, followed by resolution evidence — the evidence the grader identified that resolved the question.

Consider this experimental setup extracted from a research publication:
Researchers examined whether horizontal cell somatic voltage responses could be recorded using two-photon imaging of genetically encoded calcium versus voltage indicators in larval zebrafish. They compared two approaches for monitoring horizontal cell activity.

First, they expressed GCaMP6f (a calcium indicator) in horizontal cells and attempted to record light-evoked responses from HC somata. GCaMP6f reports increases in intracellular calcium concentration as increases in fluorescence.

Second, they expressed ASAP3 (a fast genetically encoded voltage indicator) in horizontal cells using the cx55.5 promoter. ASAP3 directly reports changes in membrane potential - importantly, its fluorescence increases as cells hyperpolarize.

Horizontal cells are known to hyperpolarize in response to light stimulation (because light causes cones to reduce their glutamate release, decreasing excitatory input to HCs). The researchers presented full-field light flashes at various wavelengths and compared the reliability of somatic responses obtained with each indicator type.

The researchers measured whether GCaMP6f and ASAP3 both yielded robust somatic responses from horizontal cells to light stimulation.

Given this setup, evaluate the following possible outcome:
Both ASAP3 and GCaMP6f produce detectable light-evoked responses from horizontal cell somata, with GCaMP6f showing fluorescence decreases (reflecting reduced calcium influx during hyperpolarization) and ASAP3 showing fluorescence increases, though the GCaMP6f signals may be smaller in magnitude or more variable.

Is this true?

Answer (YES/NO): NO